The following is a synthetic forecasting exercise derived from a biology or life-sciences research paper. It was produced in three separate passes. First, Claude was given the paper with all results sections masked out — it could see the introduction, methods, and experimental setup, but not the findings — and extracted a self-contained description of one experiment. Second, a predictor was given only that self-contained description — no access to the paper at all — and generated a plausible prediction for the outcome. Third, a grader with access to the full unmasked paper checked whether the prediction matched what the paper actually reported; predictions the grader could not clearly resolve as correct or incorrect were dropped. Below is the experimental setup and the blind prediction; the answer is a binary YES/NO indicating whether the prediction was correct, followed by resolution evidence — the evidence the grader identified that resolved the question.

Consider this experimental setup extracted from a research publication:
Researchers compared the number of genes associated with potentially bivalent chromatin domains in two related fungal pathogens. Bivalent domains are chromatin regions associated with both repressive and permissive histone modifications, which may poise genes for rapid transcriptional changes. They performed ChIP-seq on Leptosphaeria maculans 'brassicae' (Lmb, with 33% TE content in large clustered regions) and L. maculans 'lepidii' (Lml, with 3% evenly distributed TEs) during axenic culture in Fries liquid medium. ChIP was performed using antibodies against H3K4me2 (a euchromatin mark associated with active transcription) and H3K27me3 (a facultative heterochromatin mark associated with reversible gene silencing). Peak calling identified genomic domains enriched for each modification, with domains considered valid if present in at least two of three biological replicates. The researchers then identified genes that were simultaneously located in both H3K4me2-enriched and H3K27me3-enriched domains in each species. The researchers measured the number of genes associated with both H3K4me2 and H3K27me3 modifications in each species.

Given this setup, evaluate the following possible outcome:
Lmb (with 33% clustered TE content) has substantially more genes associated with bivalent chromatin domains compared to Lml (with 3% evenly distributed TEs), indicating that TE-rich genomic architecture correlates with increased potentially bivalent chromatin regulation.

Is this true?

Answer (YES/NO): YES